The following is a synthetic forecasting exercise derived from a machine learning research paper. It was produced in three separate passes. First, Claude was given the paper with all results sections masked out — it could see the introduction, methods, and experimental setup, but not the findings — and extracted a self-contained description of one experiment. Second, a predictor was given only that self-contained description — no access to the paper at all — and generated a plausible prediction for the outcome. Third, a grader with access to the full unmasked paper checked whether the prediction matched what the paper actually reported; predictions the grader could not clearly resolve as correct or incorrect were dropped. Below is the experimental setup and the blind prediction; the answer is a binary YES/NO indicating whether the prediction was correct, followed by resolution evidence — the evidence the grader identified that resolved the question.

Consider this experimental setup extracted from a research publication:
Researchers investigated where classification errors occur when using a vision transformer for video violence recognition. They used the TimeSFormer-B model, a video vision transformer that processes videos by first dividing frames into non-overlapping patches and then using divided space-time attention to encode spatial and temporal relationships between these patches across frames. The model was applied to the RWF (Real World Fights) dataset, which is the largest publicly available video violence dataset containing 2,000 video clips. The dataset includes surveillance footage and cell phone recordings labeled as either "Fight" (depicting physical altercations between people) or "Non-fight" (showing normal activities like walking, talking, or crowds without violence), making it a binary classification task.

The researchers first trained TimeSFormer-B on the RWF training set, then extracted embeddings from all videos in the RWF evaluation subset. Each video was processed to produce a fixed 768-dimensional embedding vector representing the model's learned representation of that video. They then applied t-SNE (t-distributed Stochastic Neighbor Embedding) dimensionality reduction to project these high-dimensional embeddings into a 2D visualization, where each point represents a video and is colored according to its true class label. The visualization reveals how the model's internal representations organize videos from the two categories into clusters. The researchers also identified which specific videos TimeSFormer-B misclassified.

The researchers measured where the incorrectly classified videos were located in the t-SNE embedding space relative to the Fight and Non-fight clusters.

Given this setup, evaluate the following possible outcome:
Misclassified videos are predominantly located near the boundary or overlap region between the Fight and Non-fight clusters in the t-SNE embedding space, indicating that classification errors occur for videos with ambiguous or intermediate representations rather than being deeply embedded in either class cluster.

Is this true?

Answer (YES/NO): YES